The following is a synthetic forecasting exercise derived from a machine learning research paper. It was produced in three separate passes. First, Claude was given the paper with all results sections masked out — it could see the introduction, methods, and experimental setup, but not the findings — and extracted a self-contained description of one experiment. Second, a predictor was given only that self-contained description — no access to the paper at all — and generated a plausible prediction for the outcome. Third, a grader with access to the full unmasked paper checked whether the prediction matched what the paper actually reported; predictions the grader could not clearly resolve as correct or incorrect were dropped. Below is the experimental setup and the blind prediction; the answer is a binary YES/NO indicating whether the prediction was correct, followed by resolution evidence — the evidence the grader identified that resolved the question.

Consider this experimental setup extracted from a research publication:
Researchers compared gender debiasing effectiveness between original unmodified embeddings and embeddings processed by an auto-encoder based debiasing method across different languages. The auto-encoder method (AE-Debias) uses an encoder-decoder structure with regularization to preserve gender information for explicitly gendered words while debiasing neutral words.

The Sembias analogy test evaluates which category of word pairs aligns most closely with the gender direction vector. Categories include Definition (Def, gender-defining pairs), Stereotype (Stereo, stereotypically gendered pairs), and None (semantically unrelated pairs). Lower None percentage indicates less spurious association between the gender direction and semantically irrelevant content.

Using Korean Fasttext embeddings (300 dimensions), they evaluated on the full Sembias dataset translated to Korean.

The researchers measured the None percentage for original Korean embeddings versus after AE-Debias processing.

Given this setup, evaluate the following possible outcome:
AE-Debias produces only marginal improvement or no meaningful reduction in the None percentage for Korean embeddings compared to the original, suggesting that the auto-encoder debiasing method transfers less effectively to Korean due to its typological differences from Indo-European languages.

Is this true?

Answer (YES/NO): NO